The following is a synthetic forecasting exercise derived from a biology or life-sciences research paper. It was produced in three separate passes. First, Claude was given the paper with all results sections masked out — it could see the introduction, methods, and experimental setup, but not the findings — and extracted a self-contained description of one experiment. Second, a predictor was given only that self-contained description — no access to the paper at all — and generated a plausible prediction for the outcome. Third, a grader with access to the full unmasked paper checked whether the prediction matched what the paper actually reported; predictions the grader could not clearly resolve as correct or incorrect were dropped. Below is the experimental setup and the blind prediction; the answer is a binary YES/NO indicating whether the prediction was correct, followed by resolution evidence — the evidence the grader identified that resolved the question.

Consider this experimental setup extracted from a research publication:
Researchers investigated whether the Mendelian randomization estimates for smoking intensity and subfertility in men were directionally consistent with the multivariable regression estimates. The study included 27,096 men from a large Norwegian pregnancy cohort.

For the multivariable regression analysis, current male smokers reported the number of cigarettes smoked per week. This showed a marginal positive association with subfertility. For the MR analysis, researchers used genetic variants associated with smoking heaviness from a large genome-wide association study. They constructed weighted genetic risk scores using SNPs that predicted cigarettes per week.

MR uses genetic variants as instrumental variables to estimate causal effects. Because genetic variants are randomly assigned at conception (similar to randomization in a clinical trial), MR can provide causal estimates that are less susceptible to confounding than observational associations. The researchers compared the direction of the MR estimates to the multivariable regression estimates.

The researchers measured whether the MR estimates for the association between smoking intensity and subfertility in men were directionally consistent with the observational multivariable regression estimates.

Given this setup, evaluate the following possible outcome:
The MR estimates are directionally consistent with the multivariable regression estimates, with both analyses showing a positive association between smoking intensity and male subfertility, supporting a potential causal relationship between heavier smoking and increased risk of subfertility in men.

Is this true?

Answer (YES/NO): YES